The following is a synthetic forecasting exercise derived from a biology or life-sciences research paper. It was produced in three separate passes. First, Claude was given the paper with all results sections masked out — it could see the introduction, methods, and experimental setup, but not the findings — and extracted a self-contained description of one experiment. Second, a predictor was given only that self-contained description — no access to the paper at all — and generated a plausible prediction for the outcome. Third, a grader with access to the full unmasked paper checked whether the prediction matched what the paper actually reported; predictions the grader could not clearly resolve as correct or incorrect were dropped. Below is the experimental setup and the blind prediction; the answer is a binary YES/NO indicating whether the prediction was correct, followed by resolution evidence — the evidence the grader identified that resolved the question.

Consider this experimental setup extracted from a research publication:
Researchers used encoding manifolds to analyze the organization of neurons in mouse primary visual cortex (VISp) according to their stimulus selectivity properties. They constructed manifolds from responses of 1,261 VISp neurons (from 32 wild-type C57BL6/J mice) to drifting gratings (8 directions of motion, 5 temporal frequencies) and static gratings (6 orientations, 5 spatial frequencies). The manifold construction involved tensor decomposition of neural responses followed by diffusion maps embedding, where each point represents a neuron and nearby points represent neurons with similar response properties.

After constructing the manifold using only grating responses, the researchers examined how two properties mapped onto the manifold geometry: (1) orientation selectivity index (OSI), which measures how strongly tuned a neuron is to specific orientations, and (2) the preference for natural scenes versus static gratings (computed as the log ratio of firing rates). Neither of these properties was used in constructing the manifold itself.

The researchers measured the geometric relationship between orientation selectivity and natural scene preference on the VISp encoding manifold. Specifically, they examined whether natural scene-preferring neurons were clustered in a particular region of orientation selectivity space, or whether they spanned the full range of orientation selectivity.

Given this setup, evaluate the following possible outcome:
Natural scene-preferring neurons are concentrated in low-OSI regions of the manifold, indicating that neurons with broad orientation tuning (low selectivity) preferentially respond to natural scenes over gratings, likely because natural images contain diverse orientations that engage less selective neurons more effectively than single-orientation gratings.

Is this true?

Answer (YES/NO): NO